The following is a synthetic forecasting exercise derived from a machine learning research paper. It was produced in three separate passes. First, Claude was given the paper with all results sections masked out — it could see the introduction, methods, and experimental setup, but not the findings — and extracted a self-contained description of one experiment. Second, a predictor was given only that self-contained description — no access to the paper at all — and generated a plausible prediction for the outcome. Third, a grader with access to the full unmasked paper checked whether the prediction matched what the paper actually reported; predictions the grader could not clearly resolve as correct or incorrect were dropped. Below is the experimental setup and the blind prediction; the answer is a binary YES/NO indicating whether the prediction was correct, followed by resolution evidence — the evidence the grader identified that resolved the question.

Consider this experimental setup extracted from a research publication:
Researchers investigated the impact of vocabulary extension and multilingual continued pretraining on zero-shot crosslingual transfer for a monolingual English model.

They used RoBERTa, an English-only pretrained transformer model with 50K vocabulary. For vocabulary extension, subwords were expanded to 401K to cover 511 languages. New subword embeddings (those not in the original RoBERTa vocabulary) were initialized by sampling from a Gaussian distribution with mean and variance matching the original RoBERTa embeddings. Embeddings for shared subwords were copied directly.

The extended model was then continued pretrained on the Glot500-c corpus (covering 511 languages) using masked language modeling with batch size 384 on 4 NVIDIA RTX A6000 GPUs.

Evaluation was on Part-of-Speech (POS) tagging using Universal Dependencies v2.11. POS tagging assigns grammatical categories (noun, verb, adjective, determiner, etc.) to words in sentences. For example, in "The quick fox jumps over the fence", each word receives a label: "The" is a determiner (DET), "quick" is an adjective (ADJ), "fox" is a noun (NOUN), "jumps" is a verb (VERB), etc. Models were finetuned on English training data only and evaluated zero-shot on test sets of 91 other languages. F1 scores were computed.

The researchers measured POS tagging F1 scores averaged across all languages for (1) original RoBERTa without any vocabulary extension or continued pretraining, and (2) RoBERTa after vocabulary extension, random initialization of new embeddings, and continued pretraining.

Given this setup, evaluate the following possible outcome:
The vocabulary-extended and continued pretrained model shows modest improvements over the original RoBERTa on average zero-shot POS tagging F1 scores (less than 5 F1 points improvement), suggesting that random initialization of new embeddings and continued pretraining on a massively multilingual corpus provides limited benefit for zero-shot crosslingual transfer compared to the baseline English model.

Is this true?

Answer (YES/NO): NO